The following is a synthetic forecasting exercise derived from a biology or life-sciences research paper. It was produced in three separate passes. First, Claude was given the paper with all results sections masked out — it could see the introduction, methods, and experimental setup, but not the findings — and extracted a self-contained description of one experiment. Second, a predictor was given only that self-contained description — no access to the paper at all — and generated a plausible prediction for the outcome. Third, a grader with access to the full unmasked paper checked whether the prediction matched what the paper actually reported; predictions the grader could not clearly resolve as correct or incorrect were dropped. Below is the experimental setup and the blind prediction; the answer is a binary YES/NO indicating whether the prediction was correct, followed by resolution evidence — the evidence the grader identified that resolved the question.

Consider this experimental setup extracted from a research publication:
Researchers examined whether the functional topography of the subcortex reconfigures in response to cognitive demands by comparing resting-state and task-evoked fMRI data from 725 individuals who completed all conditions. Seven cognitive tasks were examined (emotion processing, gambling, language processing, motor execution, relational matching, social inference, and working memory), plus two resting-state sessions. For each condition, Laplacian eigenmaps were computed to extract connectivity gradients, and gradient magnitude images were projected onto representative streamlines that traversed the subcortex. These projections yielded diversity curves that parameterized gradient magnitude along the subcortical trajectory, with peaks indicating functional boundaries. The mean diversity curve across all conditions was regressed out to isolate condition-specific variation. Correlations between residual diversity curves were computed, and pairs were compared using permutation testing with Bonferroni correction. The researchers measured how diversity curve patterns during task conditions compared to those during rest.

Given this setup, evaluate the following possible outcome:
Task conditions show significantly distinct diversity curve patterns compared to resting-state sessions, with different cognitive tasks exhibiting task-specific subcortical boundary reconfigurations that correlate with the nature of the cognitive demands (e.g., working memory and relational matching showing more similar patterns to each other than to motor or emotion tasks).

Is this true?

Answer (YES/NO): NO